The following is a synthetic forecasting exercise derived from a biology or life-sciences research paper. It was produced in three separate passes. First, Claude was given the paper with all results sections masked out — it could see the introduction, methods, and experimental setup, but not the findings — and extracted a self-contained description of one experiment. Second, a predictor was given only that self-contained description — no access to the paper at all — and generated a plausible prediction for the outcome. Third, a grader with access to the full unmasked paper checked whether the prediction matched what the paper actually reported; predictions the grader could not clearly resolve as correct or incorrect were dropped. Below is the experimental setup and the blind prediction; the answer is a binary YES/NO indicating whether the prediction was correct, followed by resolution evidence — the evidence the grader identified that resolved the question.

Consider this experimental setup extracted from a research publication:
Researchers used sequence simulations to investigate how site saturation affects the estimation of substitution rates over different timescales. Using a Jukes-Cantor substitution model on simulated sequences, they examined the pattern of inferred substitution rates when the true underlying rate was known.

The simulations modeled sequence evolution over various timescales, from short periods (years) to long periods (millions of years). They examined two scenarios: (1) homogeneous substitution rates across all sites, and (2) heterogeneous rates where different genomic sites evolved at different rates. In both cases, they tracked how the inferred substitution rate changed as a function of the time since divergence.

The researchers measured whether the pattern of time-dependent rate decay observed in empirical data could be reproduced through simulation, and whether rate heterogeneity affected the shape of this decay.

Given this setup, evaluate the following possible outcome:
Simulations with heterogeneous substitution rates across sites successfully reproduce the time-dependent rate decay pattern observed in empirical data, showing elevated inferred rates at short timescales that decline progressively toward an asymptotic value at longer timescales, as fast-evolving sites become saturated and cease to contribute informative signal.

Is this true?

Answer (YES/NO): NO